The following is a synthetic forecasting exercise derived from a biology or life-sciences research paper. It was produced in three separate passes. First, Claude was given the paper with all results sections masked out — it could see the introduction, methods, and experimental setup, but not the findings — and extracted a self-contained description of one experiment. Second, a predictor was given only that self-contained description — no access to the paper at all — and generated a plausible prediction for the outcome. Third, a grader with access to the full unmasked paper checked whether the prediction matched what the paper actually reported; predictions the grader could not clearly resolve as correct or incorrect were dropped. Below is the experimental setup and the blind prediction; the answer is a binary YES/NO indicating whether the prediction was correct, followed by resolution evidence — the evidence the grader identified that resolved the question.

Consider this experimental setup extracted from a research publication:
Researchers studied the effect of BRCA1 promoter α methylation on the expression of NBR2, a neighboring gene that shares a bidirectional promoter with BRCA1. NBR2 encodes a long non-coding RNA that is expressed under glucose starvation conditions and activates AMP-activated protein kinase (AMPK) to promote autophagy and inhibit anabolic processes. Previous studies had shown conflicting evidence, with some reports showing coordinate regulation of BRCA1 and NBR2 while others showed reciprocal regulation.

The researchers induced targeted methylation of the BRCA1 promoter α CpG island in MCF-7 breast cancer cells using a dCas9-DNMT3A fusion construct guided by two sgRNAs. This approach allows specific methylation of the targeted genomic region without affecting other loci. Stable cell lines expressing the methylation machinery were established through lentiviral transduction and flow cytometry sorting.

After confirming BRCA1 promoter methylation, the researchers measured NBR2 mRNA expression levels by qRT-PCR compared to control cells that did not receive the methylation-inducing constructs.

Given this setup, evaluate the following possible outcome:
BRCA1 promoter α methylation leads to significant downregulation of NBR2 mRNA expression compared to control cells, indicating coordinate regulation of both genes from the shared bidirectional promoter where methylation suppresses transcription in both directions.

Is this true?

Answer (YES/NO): YES